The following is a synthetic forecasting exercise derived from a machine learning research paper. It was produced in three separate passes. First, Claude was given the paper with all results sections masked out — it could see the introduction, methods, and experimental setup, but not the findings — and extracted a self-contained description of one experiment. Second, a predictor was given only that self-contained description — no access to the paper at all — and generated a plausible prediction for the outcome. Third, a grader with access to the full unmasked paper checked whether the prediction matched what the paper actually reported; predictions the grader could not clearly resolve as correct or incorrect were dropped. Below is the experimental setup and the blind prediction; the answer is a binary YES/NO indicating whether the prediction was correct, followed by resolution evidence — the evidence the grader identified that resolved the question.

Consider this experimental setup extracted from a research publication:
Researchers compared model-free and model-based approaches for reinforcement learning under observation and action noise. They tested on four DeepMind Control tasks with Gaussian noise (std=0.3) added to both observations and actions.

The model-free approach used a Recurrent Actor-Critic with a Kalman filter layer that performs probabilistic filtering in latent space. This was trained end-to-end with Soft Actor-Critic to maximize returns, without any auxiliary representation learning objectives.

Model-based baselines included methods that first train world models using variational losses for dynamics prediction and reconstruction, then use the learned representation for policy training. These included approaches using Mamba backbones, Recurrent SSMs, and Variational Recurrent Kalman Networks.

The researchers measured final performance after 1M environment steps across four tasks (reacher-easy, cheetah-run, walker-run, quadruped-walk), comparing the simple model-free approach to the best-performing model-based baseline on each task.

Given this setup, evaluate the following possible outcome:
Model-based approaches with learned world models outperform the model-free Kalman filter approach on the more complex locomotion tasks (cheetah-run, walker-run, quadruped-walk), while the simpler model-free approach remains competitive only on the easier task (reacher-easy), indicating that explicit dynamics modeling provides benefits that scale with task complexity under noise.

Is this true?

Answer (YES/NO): NO